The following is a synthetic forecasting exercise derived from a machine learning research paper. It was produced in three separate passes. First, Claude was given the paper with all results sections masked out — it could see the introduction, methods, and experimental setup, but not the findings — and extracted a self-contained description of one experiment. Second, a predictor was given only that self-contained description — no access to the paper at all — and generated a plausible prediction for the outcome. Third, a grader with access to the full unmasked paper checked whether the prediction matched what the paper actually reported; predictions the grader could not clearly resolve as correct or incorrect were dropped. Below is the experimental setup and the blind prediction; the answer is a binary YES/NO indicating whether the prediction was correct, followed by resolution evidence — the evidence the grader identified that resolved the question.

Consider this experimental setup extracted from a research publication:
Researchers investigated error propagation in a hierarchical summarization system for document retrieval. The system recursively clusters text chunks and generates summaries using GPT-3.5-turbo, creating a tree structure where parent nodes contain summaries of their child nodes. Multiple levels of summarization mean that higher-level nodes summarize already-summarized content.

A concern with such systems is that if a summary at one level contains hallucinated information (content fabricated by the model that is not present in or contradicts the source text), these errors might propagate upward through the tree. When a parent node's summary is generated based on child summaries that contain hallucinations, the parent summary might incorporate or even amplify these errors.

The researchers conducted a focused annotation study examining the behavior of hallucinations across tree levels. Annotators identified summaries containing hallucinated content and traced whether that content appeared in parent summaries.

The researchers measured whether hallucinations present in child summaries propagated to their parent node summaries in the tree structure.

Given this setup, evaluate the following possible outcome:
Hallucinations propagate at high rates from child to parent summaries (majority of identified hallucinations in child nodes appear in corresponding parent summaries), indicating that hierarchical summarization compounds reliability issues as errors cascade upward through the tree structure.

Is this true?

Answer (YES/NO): NO